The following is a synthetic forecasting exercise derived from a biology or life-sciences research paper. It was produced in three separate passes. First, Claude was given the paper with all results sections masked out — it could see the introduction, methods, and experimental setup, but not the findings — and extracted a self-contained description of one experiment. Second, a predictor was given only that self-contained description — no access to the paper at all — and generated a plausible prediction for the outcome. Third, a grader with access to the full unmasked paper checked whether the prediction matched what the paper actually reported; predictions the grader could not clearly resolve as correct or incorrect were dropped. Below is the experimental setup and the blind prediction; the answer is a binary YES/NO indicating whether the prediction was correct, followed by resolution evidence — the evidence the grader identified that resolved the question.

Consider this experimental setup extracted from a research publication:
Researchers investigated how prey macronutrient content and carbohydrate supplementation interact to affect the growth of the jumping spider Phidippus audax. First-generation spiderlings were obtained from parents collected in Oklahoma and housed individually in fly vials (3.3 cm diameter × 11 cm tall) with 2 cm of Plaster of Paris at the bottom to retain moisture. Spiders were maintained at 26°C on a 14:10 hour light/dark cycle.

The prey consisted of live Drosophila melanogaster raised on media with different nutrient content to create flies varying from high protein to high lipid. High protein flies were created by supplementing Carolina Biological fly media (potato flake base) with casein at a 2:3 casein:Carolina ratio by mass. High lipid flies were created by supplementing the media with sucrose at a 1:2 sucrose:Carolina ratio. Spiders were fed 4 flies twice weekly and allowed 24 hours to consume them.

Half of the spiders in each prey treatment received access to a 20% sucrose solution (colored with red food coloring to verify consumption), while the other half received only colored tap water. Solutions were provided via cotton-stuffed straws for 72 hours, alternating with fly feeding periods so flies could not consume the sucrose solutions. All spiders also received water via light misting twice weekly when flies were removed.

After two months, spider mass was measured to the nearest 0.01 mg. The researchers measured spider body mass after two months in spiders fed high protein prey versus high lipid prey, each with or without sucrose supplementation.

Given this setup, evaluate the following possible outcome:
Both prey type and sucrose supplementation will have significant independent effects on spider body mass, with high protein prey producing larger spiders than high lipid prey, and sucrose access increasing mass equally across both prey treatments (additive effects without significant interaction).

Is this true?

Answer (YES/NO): NO